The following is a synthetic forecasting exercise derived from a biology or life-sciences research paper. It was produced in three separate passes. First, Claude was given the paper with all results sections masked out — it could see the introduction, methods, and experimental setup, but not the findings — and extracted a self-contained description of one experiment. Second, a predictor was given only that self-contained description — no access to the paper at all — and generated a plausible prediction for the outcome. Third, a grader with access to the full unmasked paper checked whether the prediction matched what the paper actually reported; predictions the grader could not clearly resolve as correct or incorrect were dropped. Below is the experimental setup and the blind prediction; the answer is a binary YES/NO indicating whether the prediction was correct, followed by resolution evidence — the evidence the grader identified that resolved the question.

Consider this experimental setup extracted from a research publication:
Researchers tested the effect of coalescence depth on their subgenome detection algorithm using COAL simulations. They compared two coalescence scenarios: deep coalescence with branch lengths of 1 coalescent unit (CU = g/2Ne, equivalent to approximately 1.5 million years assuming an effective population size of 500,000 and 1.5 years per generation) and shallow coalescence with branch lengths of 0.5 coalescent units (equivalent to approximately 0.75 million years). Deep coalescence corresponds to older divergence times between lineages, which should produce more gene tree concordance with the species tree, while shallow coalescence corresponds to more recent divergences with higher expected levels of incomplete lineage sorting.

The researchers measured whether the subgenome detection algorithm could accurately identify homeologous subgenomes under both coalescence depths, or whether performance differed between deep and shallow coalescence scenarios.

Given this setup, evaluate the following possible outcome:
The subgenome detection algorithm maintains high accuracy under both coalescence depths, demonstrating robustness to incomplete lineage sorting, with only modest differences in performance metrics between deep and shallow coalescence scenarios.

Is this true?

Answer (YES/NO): YES